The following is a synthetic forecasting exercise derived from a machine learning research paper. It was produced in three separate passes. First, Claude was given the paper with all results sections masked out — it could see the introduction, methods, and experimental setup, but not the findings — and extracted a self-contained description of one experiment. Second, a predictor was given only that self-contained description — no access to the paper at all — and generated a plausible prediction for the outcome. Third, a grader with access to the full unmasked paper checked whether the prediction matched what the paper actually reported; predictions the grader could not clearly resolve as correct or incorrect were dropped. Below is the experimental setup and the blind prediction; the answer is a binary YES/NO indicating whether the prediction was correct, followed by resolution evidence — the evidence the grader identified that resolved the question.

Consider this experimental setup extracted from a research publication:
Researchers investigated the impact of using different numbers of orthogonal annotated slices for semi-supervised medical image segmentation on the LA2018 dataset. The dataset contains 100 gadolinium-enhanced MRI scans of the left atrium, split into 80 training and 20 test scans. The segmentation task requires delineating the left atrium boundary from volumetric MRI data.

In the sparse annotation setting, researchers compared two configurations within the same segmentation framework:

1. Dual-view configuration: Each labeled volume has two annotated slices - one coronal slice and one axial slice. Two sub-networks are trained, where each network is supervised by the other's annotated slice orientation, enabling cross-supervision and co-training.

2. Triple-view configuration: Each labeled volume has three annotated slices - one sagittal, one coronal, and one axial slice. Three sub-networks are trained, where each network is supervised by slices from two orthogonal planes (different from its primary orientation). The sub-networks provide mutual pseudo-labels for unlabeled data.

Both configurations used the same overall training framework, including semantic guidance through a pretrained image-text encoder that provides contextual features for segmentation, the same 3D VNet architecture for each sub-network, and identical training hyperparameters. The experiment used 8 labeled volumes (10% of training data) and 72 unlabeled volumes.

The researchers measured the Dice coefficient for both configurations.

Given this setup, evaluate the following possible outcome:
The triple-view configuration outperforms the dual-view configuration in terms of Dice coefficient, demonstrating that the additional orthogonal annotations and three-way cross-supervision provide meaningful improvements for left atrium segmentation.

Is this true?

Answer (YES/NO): YES